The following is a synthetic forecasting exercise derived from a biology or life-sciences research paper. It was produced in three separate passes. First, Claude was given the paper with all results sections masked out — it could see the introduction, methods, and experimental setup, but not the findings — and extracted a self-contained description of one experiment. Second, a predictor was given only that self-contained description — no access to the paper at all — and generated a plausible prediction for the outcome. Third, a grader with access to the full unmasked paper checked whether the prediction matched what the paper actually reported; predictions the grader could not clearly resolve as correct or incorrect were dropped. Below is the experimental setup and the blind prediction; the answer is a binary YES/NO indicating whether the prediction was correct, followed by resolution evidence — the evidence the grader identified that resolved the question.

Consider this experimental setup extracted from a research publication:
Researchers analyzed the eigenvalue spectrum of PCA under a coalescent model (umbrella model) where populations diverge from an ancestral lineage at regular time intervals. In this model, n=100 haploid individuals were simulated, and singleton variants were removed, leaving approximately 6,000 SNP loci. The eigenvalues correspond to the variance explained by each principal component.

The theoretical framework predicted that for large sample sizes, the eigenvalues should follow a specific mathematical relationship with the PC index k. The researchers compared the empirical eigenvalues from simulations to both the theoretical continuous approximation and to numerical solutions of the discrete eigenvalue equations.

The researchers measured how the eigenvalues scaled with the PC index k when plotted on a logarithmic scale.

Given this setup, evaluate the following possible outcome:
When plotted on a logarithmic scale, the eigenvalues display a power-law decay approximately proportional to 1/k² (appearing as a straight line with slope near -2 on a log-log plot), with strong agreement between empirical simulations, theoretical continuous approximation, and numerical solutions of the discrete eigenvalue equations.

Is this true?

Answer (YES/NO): YES